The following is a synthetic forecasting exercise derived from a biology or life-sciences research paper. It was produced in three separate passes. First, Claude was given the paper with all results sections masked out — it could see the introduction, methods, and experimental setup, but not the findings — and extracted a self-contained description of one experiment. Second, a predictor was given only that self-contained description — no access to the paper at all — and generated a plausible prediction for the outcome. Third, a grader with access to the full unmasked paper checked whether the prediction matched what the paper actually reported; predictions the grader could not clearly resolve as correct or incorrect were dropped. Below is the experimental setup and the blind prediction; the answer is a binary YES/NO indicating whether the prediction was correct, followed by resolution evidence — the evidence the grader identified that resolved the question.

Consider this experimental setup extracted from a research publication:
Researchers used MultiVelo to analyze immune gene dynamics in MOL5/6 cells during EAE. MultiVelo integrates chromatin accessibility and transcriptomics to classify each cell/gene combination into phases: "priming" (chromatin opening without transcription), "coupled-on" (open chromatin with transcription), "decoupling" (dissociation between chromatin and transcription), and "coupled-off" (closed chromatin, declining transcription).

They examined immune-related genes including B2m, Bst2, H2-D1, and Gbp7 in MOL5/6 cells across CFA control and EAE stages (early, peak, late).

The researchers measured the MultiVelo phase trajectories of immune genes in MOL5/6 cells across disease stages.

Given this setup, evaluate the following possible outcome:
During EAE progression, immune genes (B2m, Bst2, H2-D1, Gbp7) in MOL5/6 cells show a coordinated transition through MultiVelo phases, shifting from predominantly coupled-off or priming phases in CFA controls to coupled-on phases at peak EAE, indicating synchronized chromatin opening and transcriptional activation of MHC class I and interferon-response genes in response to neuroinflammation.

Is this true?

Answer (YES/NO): NO